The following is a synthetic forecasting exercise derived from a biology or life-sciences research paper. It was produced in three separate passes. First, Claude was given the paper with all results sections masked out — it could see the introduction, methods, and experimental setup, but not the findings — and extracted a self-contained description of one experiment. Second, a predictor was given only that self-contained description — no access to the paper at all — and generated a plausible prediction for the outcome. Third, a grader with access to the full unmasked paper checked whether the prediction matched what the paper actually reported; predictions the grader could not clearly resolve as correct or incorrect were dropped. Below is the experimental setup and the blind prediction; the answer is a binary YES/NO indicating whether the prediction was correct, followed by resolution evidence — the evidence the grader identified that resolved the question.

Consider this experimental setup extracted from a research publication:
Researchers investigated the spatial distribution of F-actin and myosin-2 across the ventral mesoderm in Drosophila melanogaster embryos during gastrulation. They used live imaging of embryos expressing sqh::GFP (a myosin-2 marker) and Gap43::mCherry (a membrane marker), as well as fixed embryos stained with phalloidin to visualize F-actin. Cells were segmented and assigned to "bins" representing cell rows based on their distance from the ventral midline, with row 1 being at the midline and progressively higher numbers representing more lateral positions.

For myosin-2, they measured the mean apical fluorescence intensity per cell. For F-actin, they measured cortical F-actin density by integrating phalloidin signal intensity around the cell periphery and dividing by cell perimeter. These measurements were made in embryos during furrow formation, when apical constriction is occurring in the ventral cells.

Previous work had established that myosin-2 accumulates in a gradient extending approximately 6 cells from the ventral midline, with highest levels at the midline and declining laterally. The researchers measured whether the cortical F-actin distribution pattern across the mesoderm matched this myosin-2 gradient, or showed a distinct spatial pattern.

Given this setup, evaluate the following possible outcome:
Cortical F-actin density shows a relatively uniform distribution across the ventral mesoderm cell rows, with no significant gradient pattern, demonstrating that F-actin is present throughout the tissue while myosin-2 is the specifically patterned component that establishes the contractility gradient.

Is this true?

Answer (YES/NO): NO